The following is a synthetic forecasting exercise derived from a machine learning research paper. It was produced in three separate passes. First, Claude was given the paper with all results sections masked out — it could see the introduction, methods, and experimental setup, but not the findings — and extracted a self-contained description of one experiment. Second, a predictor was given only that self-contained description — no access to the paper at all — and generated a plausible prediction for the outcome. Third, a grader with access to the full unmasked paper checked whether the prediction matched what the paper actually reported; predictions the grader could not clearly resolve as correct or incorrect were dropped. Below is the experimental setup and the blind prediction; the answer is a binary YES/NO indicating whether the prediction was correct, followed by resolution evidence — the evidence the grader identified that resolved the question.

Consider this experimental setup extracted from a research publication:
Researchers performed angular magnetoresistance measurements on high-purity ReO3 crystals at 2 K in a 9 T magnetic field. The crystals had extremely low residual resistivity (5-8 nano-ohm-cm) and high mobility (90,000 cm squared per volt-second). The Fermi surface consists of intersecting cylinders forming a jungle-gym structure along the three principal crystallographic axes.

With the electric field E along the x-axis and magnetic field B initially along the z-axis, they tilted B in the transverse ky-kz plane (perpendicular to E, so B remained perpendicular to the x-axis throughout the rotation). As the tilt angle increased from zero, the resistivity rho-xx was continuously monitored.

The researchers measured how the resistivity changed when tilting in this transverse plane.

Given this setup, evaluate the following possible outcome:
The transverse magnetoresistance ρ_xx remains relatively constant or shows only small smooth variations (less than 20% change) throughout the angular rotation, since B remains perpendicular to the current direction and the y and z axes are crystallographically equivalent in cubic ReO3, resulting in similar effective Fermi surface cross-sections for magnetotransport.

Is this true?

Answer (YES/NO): NO